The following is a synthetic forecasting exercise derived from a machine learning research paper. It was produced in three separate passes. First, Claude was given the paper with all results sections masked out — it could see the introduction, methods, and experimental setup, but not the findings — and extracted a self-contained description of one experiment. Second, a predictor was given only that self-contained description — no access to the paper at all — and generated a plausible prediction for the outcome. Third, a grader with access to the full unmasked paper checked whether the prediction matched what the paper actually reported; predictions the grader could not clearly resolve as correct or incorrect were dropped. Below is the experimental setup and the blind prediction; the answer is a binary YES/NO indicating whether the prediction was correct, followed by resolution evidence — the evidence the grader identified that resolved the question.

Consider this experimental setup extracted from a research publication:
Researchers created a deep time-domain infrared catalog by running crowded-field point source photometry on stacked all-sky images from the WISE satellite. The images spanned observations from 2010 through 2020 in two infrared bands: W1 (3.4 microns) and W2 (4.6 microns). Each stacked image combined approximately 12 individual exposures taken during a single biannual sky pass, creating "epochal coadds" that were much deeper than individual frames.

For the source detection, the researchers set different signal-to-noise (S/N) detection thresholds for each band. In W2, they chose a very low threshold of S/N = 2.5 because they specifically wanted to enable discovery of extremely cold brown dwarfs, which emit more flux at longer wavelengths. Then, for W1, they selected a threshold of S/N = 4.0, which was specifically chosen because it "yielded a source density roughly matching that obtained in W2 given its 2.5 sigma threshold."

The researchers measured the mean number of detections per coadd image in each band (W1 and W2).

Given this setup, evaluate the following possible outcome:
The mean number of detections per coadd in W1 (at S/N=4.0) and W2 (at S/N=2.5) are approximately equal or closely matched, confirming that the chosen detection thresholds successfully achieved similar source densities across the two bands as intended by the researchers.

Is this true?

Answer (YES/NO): NO